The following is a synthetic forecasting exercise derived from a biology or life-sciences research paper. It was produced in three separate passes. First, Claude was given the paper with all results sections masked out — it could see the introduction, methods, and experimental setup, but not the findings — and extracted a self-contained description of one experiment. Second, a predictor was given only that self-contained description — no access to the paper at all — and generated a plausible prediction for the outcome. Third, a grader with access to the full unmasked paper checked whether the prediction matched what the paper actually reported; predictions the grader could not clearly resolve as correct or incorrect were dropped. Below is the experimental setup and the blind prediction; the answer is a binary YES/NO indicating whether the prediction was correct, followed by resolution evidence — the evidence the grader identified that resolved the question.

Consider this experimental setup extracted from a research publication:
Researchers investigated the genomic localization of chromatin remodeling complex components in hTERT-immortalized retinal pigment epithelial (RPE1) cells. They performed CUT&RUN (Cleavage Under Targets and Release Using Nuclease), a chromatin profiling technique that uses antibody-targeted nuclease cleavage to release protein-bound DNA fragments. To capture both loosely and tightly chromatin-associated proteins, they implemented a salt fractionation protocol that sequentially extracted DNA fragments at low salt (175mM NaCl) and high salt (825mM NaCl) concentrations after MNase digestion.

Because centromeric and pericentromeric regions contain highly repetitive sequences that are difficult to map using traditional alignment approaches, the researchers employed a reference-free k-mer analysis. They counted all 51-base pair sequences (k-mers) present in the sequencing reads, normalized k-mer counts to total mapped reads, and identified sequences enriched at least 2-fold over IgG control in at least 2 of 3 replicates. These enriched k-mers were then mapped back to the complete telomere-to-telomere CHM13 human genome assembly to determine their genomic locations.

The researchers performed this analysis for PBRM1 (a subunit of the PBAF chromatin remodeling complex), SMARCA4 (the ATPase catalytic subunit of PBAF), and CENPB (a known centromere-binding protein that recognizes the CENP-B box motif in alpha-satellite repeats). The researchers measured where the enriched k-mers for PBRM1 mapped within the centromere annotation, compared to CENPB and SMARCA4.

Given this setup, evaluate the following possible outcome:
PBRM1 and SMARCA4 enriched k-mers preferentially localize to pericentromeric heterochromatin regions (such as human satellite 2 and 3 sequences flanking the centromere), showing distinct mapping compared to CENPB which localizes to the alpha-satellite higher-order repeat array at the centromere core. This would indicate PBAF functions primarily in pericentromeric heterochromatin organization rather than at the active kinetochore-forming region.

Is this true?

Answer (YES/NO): NO